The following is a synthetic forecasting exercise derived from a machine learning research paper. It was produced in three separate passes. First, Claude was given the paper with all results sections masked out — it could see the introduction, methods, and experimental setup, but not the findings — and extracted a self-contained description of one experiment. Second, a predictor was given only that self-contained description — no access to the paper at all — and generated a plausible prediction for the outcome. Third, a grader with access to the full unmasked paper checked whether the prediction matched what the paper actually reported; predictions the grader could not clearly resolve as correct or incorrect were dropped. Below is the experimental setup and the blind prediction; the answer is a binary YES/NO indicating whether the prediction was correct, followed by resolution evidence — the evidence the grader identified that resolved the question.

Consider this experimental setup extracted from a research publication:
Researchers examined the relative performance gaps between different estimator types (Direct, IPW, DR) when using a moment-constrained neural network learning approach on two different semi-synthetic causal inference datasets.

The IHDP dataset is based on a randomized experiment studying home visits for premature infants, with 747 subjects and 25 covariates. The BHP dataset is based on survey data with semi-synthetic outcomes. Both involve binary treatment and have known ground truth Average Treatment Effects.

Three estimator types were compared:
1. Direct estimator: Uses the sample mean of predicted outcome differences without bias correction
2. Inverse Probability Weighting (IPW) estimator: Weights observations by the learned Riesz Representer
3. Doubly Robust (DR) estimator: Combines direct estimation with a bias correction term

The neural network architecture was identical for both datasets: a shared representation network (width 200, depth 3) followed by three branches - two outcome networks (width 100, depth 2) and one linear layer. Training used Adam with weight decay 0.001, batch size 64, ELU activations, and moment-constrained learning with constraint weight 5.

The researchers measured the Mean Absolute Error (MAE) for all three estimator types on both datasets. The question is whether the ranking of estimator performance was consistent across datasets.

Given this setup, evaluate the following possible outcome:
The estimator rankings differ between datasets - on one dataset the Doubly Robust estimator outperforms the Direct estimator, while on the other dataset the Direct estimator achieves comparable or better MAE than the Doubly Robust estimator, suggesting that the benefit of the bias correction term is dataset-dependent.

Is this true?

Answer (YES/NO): NO